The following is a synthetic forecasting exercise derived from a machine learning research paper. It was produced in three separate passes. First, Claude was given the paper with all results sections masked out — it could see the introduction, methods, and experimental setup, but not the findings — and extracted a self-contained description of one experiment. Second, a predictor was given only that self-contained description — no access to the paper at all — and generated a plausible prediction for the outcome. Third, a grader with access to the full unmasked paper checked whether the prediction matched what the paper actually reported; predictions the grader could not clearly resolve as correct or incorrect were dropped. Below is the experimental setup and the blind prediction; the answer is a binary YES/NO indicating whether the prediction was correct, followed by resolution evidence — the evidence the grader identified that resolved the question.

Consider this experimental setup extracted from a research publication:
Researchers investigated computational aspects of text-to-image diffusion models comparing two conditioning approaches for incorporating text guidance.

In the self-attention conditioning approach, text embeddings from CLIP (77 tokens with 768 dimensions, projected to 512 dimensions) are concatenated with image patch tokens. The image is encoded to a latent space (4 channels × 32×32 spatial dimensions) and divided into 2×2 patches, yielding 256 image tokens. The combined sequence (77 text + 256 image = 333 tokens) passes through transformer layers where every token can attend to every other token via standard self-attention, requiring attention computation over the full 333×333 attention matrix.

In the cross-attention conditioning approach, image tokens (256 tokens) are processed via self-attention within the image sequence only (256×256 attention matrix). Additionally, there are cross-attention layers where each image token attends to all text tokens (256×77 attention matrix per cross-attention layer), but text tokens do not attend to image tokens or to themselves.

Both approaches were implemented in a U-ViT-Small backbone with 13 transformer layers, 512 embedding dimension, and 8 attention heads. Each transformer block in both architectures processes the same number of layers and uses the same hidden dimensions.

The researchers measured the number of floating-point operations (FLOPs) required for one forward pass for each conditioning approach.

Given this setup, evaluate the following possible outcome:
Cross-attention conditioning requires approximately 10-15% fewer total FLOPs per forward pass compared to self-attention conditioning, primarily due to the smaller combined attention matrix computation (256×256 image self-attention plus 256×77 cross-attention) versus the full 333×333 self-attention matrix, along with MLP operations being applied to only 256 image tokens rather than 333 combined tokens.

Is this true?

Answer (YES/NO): NO